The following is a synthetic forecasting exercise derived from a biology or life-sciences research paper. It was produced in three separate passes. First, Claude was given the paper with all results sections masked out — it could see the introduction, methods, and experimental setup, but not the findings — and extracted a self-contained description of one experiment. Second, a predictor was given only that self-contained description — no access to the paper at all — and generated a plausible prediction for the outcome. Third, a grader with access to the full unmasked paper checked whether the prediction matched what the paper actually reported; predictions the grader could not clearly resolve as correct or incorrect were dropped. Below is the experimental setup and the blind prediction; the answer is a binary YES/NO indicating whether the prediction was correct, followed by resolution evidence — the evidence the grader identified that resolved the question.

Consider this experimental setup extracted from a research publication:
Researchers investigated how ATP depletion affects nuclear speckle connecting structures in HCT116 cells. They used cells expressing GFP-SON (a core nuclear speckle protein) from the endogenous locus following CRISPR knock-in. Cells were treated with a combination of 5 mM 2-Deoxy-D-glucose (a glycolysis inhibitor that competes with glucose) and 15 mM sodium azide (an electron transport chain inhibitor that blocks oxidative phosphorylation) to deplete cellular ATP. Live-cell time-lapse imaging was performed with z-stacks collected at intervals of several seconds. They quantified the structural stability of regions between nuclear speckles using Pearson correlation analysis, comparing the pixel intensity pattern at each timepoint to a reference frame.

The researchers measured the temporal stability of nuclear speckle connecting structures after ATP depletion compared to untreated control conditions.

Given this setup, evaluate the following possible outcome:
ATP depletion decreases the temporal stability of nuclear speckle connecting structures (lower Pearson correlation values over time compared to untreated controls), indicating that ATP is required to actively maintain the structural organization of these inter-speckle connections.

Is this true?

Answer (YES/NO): YES